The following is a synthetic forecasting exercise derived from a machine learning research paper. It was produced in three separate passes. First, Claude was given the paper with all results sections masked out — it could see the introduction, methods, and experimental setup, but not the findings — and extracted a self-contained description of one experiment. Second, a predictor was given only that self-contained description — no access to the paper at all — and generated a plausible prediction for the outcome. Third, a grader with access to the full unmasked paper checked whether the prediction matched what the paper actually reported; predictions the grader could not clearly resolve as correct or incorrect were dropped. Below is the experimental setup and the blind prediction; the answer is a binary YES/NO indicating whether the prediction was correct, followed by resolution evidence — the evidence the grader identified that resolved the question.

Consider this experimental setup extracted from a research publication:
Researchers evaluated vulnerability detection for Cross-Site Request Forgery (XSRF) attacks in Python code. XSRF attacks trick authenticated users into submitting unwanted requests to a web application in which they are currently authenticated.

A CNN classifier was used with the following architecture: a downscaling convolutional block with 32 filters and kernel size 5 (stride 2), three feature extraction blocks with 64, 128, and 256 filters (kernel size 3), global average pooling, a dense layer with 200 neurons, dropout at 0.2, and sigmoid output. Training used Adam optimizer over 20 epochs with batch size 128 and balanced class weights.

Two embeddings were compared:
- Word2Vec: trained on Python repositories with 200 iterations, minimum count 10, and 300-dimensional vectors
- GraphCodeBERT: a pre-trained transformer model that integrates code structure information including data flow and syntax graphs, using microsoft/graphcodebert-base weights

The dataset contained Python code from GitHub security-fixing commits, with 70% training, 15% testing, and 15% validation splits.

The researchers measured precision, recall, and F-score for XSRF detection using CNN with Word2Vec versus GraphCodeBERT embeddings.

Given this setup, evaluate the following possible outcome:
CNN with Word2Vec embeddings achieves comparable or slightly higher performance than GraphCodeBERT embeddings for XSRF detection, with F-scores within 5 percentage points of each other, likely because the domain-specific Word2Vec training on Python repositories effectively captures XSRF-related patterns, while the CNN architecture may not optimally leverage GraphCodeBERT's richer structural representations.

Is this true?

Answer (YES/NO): NO